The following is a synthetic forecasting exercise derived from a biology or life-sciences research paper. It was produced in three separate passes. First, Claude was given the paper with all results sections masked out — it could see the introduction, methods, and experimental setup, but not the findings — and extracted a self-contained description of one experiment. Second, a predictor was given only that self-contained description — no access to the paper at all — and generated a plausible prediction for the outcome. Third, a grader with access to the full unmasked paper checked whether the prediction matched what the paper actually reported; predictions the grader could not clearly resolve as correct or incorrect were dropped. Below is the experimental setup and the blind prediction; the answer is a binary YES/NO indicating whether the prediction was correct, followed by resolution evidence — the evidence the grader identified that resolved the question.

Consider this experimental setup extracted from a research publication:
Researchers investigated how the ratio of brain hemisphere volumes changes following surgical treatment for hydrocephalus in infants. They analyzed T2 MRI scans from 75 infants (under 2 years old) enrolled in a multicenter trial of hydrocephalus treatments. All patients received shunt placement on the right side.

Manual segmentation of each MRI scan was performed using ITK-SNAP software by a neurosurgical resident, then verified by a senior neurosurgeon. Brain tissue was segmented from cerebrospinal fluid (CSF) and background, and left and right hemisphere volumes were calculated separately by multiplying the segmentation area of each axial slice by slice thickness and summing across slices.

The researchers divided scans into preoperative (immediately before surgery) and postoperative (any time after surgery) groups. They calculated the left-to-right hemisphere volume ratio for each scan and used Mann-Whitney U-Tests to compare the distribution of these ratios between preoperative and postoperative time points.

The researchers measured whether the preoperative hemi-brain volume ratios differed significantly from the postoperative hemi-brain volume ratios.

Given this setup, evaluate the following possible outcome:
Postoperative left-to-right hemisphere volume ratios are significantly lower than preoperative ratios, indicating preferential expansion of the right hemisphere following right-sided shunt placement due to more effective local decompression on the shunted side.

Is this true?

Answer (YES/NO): NO